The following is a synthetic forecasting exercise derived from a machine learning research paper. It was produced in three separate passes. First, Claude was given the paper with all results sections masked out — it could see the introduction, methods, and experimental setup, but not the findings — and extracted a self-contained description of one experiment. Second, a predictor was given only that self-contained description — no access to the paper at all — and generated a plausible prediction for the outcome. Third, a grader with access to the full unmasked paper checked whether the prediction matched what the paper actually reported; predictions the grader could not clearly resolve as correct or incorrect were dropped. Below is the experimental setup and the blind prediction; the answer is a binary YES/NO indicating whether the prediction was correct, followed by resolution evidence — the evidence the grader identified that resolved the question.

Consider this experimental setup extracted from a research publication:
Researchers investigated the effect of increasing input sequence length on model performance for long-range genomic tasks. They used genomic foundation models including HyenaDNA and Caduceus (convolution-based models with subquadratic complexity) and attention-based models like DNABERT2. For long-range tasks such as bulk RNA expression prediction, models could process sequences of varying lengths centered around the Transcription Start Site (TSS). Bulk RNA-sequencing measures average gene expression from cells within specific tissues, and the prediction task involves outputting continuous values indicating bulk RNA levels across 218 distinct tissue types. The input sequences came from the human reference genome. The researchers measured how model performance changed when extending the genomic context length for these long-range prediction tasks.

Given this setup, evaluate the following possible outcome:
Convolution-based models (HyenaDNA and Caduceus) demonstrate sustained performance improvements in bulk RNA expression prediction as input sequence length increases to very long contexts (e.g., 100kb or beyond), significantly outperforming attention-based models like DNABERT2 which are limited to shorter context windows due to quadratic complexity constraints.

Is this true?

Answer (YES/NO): NO